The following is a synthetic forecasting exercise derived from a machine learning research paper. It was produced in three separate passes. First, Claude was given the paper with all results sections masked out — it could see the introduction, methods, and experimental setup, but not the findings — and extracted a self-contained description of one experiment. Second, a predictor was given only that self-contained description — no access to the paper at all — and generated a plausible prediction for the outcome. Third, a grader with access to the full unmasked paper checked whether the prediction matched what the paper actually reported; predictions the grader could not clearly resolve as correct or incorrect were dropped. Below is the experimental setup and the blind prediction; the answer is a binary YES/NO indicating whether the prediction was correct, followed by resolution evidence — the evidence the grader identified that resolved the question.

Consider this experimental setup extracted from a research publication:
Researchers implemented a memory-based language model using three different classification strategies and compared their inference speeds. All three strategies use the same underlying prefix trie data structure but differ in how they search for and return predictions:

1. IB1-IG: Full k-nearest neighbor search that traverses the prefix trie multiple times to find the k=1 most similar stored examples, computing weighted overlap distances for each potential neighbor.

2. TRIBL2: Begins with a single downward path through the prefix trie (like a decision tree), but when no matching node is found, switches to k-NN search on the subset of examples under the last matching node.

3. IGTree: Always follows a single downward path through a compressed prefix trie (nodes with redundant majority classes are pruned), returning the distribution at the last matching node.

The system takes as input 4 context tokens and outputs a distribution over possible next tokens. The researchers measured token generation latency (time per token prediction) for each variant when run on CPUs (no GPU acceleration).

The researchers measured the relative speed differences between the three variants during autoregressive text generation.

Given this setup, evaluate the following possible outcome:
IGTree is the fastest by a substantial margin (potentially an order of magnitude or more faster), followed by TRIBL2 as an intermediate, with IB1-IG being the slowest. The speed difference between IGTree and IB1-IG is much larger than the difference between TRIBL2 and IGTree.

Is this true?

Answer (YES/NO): NO